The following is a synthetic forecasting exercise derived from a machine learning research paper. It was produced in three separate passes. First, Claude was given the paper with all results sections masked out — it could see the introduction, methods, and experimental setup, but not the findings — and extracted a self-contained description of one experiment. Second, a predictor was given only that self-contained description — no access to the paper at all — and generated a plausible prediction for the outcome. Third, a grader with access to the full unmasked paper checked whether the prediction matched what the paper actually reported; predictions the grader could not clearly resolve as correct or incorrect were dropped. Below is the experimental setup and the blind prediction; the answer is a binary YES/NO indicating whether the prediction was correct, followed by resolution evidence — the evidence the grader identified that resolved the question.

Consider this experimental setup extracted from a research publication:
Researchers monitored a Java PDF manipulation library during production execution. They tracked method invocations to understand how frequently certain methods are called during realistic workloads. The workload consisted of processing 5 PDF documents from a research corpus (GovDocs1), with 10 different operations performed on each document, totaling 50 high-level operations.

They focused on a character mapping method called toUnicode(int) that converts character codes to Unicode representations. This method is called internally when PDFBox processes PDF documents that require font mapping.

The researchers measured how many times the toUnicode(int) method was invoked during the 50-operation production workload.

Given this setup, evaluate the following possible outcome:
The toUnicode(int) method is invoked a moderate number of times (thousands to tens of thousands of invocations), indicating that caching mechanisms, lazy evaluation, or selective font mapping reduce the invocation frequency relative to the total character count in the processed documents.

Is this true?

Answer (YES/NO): YES